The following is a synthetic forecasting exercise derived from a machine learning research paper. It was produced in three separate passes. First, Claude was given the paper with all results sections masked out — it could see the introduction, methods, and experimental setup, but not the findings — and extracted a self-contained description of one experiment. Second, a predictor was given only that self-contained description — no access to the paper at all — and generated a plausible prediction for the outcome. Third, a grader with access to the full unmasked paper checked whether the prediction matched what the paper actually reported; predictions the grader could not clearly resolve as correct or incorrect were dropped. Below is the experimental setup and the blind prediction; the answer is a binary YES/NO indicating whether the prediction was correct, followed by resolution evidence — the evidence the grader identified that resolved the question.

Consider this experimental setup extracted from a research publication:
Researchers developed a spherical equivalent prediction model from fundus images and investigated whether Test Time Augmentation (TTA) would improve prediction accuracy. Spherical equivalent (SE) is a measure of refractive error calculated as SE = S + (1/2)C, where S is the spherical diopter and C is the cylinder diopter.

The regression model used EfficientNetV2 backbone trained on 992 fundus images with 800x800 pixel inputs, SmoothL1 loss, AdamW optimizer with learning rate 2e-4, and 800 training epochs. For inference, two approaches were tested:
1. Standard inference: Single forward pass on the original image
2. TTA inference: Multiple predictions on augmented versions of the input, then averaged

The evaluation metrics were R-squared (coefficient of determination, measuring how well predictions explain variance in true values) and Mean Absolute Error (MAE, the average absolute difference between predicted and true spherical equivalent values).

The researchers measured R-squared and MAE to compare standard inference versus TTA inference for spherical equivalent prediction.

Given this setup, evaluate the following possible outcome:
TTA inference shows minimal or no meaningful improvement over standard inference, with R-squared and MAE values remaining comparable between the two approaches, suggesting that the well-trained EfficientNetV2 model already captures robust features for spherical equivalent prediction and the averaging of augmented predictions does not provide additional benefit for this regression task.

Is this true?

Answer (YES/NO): YES